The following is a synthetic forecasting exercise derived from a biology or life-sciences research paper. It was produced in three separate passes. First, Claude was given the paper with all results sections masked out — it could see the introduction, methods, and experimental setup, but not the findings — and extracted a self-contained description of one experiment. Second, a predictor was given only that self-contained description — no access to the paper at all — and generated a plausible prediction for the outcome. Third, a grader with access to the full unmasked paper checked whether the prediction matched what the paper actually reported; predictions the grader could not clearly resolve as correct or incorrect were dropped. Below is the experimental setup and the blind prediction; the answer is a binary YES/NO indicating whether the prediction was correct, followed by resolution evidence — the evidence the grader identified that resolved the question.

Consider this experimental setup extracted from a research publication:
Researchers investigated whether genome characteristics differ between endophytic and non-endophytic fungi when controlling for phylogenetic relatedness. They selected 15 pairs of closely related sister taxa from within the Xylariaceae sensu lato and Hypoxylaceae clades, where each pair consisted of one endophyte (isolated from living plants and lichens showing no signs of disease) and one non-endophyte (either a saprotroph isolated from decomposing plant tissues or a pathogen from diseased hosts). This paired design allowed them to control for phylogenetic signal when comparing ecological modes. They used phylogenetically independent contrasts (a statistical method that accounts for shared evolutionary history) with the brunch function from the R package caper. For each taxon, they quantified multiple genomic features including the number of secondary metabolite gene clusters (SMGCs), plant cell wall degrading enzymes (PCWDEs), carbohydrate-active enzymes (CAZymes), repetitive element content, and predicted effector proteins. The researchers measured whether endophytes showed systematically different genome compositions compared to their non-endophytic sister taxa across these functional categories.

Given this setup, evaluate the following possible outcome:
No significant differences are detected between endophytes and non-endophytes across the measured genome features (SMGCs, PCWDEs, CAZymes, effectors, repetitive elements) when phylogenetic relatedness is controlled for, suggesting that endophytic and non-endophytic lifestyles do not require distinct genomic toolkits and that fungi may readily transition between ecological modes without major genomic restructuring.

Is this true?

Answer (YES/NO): NO